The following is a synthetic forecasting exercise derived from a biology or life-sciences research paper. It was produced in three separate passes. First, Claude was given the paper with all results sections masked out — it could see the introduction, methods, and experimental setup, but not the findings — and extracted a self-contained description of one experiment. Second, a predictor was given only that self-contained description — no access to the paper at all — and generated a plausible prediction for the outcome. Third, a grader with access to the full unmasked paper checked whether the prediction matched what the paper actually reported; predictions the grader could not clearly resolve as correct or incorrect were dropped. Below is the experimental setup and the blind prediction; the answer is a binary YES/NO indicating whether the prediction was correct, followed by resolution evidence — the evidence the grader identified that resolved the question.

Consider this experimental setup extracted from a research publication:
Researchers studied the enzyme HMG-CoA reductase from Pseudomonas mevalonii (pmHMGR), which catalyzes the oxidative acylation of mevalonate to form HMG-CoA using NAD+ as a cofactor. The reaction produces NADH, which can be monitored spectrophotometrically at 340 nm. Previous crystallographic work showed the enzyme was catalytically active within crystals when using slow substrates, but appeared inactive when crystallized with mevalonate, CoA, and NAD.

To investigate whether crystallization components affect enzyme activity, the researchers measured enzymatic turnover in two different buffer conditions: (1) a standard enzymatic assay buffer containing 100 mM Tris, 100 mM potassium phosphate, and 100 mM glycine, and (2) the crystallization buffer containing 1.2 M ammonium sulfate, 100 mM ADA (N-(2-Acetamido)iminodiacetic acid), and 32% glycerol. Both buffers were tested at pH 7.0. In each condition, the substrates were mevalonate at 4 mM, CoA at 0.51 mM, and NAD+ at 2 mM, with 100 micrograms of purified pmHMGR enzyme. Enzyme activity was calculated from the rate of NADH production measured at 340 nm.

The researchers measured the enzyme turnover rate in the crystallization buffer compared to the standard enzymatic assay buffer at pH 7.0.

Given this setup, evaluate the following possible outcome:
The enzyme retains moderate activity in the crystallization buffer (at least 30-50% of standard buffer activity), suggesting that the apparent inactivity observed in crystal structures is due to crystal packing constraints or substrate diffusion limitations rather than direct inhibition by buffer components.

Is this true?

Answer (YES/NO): NO